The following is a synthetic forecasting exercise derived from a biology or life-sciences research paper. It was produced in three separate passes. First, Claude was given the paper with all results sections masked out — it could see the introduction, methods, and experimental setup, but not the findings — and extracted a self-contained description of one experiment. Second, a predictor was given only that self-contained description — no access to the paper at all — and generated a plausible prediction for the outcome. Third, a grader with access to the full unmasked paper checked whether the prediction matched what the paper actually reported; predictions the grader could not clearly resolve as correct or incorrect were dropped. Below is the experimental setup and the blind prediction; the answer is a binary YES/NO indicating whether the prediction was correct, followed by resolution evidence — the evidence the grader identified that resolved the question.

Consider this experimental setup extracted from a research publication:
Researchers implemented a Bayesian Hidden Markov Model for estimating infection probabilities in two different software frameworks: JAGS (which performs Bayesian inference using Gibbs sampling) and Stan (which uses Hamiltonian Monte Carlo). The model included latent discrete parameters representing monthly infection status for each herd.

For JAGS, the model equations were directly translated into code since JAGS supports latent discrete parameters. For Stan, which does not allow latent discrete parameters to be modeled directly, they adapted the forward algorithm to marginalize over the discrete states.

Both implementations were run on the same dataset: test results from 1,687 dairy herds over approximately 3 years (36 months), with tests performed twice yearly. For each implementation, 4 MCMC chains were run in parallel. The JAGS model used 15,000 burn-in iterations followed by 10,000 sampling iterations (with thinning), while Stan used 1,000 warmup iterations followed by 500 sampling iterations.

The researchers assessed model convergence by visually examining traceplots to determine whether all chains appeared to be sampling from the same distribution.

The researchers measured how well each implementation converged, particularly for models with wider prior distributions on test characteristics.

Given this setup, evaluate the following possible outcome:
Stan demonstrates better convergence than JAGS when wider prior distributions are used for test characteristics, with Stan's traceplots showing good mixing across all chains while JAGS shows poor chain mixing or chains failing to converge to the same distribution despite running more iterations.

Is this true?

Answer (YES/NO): YES